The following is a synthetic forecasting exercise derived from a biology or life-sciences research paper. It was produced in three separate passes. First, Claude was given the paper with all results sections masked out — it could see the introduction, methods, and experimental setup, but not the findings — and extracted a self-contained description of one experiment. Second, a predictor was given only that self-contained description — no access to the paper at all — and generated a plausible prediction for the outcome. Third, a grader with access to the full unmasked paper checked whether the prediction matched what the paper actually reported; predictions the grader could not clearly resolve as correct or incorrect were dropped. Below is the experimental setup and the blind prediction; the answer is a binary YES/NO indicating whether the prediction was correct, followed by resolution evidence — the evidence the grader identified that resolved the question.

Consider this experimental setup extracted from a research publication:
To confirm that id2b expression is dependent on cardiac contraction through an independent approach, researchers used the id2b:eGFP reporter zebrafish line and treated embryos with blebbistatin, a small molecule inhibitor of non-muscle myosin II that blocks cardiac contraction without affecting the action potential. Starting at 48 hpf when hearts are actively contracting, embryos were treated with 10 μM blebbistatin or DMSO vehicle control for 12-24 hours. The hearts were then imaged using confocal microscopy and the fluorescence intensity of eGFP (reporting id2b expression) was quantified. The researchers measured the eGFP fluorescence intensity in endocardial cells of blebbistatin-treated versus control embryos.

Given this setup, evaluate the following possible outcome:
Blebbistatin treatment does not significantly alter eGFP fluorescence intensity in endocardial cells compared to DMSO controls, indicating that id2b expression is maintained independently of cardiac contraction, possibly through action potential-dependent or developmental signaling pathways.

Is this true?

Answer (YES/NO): NO